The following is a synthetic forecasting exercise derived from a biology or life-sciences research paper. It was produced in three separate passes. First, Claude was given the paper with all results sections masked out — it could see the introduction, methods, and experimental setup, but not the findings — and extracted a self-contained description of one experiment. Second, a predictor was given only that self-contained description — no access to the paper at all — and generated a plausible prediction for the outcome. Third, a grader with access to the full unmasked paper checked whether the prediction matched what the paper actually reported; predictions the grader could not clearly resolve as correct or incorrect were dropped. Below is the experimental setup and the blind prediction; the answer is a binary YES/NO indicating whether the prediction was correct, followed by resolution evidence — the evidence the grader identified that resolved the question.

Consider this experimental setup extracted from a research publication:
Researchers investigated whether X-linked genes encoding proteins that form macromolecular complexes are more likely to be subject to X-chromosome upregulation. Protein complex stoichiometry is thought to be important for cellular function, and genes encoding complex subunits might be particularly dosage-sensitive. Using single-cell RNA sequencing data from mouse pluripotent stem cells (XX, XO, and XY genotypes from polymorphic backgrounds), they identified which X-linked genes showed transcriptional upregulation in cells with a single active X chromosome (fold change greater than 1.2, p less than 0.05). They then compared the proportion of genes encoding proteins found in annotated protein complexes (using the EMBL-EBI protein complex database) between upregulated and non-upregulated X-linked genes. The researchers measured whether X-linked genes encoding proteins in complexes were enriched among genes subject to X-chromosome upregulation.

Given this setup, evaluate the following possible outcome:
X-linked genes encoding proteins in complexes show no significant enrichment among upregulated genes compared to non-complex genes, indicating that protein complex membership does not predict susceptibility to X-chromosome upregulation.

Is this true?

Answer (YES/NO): YES